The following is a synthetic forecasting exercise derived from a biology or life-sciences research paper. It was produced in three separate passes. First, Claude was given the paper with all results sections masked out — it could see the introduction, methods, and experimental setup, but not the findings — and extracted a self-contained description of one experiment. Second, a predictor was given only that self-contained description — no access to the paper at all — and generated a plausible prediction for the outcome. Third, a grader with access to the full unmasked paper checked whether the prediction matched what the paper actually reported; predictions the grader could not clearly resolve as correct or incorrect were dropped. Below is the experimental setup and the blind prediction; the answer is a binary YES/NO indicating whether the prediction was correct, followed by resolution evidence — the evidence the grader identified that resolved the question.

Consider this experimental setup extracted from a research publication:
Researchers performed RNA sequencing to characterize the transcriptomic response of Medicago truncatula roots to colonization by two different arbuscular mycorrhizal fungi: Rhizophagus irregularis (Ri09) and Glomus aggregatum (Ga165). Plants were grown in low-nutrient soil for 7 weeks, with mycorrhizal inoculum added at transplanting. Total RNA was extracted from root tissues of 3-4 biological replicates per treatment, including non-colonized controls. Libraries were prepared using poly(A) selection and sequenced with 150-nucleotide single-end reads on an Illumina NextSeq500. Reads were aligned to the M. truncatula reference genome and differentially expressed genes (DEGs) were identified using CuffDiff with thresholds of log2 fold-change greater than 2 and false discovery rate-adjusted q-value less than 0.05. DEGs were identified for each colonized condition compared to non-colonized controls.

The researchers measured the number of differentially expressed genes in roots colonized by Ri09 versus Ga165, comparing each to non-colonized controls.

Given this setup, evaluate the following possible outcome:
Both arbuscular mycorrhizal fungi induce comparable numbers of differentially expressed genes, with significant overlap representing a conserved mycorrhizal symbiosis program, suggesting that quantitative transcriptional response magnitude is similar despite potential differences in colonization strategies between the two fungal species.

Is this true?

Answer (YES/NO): NO